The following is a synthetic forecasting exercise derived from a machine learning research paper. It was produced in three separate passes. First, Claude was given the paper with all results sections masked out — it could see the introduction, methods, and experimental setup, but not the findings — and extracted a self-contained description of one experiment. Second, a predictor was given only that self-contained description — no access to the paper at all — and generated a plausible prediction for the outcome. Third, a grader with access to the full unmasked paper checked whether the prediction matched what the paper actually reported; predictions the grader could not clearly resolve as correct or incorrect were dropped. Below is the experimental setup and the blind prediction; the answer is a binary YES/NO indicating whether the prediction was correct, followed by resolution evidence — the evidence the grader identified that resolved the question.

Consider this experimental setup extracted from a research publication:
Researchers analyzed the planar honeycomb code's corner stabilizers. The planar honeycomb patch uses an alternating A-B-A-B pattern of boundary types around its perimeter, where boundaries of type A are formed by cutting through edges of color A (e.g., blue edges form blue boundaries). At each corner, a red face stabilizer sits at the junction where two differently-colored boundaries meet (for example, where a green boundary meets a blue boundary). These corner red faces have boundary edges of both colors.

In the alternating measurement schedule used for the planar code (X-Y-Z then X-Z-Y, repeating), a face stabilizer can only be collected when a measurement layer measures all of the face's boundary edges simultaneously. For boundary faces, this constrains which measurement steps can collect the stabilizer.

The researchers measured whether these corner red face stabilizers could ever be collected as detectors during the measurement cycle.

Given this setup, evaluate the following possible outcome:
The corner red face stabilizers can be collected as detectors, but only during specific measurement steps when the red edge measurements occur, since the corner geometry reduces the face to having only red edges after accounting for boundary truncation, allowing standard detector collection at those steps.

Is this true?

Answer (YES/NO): NO